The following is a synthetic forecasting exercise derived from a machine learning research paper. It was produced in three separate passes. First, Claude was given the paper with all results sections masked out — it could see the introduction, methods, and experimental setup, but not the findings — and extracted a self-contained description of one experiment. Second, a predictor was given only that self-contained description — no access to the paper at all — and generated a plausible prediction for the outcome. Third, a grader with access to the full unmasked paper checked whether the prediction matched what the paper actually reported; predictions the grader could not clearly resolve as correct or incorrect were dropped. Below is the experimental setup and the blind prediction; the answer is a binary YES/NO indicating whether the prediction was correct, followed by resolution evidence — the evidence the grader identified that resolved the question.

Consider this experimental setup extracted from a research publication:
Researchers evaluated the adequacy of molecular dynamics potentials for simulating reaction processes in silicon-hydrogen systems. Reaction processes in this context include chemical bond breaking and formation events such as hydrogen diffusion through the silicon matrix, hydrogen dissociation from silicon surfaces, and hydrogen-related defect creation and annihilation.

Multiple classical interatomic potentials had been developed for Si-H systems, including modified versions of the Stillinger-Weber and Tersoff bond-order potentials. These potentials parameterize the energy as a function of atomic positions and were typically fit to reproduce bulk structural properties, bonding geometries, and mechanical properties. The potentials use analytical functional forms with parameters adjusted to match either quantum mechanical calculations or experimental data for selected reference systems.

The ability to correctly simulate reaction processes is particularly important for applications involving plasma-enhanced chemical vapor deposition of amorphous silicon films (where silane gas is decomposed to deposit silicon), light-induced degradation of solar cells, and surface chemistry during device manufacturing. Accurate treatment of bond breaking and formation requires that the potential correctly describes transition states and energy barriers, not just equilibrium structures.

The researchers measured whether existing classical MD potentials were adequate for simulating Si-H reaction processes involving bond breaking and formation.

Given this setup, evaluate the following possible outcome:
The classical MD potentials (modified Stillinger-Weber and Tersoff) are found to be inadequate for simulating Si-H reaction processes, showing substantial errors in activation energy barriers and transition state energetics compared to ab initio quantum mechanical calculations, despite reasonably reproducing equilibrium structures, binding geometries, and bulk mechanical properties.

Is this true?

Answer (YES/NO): NO